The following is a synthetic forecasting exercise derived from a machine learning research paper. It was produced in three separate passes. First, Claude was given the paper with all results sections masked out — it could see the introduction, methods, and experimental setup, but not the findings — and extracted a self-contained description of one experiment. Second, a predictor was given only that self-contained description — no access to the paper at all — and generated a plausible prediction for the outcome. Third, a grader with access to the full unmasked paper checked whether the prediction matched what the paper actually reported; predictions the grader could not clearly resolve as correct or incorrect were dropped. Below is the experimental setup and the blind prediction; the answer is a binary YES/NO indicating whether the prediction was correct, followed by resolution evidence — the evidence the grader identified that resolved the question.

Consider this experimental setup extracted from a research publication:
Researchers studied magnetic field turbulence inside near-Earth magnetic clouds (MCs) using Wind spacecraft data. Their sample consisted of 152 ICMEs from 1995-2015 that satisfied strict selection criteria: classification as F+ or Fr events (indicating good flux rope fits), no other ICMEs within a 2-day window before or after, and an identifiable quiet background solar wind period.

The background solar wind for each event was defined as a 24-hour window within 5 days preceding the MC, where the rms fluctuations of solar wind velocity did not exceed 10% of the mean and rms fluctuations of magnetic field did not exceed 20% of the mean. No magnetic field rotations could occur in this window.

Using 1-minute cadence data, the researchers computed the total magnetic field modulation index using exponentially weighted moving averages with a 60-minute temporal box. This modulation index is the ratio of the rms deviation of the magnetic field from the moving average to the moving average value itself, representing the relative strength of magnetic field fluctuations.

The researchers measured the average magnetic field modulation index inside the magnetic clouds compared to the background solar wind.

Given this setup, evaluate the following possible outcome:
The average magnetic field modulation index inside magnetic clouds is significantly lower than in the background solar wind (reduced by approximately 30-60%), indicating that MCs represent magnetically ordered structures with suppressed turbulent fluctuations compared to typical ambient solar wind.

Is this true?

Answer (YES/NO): NO